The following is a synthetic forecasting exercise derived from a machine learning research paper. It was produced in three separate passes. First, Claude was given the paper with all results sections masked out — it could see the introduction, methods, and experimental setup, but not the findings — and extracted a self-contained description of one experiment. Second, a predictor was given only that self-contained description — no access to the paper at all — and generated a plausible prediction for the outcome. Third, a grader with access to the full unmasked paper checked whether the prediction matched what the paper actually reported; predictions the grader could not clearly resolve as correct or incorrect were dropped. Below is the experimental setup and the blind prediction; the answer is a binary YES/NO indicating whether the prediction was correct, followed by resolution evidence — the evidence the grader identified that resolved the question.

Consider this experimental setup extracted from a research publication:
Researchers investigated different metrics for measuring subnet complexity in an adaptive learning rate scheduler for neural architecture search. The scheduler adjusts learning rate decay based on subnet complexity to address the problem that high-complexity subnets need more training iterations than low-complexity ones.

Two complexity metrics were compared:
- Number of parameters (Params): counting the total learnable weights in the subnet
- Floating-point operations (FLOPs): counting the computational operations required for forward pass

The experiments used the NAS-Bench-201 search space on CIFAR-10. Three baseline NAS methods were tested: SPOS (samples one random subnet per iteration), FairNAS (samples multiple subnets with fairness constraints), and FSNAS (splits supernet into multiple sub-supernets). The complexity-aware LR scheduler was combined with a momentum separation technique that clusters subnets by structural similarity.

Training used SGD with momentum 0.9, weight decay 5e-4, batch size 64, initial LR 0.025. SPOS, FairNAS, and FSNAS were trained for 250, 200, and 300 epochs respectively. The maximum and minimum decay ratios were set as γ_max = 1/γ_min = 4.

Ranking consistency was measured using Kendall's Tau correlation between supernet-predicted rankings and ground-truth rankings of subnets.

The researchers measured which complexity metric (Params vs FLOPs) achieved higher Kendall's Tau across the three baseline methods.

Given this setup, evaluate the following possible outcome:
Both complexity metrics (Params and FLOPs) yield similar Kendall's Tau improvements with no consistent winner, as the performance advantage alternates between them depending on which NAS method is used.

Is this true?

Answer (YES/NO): NO